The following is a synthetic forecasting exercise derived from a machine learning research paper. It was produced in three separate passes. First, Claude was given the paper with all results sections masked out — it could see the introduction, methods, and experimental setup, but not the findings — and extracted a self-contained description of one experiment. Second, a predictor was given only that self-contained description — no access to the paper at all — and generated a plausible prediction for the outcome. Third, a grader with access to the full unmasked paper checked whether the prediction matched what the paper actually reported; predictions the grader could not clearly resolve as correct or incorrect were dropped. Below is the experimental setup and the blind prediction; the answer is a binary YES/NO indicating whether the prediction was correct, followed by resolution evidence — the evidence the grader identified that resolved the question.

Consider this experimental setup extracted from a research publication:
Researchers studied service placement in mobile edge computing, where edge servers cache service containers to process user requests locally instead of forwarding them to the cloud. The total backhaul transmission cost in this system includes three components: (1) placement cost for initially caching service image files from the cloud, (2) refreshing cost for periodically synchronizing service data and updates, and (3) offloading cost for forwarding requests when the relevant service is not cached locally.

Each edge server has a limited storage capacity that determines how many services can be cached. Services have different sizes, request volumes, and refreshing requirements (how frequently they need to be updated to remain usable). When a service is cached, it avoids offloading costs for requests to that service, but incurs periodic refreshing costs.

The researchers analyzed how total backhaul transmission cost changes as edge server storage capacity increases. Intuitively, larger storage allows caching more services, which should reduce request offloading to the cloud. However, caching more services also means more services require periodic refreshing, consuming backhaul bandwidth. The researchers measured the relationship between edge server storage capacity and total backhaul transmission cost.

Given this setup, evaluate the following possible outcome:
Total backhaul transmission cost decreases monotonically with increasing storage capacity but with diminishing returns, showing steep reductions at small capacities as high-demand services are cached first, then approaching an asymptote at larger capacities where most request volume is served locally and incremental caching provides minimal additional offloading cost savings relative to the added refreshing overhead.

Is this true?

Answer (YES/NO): YES